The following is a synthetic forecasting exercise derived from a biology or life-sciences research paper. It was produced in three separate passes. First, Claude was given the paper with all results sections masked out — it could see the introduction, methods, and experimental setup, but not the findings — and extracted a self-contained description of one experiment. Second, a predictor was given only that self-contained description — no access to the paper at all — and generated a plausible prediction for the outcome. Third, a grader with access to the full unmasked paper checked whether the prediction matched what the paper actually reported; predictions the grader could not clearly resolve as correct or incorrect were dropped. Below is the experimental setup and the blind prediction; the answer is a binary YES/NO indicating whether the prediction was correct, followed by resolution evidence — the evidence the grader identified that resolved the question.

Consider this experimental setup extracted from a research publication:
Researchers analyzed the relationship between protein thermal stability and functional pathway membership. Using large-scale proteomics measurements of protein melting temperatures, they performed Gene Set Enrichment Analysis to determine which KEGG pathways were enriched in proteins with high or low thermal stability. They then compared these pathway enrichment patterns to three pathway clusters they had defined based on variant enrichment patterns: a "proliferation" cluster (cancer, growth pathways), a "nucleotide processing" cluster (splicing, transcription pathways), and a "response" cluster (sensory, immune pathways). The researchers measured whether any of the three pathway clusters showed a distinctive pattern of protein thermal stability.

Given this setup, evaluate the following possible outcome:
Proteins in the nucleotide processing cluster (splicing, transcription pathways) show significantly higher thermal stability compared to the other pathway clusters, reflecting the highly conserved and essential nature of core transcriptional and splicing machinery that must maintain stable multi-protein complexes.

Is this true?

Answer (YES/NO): NO